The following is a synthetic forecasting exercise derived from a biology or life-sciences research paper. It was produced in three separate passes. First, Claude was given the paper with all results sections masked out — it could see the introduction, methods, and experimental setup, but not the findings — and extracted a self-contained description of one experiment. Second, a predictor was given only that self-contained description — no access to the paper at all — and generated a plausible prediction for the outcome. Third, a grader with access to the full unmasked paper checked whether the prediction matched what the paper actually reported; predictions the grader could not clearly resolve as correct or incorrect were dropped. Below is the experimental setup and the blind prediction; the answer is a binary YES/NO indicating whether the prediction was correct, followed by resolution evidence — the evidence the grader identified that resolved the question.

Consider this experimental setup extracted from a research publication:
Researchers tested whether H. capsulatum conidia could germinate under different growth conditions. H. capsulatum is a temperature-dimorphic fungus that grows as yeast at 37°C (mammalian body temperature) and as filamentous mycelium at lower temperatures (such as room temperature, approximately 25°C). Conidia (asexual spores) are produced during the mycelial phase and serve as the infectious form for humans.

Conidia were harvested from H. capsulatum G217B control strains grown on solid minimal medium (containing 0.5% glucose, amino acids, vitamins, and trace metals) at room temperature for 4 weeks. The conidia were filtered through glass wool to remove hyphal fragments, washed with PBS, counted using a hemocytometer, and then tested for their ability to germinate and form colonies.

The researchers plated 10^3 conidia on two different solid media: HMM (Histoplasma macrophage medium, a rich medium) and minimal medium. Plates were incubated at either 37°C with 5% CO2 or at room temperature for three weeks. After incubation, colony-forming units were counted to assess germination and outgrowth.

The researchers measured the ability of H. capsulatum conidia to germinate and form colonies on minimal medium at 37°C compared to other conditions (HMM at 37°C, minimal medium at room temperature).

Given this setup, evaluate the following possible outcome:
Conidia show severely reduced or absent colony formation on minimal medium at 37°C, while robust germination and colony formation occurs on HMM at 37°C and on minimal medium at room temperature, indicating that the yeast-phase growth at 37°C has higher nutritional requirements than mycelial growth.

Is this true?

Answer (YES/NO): YES